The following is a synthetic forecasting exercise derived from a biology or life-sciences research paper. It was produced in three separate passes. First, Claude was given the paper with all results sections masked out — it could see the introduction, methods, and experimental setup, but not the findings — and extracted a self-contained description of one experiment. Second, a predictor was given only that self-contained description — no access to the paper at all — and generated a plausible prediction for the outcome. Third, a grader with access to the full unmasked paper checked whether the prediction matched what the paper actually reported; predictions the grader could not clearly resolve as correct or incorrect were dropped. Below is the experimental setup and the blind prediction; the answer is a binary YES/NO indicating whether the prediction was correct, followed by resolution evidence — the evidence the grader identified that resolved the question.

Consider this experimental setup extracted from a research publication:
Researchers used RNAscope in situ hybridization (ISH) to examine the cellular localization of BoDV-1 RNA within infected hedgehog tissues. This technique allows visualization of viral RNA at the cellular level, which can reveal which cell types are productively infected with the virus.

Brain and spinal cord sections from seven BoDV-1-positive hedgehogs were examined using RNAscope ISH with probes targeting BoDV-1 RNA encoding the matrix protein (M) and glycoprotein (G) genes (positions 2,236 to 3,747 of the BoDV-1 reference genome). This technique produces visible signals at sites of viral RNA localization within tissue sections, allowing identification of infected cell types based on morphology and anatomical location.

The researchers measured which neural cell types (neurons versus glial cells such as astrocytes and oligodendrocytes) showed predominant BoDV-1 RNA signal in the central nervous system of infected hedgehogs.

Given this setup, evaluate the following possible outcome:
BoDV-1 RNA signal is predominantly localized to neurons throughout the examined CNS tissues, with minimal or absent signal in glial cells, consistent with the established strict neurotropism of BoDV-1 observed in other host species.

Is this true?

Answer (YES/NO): NO